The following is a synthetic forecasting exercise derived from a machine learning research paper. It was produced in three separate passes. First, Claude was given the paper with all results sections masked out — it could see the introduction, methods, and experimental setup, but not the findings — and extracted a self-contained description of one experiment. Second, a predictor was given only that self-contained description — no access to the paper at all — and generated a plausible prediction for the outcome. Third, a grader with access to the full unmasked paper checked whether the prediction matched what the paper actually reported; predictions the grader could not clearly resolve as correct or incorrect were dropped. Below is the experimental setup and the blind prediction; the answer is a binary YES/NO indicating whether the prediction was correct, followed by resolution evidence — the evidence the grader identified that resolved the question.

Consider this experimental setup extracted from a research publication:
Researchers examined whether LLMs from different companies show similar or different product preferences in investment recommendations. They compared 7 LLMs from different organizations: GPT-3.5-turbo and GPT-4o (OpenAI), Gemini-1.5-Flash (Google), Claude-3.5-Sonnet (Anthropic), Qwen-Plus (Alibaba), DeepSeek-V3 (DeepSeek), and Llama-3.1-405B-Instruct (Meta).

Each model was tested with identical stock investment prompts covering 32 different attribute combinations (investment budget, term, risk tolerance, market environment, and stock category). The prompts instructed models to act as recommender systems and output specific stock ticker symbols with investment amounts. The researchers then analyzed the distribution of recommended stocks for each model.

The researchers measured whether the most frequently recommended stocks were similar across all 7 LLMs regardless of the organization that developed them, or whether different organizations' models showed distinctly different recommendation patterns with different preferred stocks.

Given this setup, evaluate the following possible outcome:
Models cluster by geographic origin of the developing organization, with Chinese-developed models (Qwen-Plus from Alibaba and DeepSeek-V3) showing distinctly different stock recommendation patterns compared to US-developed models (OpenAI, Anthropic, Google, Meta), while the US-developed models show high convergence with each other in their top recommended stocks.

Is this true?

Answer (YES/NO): NO